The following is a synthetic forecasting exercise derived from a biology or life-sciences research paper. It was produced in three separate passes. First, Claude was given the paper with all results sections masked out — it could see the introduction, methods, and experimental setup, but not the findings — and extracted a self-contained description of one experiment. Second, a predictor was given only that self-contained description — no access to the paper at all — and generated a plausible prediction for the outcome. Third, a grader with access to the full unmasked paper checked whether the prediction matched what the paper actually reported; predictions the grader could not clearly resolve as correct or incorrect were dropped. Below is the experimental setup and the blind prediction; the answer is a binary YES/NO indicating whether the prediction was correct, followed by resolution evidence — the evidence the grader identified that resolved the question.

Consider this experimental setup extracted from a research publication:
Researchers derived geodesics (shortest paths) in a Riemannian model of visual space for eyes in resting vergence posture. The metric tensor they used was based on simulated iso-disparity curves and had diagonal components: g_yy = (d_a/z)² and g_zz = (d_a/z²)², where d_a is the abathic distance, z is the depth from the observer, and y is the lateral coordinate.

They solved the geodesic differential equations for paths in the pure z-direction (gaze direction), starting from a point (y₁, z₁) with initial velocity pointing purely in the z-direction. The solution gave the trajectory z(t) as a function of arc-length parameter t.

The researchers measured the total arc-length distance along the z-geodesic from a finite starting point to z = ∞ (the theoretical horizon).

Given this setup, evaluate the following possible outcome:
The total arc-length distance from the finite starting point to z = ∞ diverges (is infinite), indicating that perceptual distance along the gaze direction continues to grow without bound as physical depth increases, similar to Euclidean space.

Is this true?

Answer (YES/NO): NO